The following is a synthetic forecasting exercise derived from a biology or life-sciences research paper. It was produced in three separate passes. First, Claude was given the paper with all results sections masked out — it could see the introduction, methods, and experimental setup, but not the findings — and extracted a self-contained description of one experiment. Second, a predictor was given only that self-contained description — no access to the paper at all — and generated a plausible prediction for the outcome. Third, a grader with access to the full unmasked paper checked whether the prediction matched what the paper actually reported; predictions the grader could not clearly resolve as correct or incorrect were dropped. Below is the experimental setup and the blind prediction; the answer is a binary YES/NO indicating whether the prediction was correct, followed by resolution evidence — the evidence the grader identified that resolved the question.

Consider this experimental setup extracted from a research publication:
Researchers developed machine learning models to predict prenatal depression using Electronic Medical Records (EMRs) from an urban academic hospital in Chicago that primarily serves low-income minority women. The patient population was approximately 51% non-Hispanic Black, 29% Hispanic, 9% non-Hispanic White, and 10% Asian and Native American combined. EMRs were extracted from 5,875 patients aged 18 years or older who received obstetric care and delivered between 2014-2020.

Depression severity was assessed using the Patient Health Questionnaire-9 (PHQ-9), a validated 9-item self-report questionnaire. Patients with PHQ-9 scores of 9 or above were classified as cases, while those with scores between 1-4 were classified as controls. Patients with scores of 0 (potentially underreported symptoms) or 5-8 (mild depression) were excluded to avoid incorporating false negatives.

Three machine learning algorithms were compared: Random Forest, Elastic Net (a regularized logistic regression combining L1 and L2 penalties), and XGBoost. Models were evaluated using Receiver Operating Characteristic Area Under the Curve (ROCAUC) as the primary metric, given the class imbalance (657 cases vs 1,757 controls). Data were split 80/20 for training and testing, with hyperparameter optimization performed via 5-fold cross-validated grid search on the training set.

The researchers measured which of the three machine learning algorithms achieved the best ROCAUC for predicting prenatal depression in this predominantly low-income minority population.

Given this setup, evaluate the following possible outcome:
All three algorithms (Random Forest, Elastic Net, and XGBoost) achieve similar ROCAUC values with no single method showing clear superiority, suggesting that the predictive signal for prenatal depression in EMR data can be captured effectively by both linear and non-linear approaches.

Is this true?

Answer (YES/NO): NO